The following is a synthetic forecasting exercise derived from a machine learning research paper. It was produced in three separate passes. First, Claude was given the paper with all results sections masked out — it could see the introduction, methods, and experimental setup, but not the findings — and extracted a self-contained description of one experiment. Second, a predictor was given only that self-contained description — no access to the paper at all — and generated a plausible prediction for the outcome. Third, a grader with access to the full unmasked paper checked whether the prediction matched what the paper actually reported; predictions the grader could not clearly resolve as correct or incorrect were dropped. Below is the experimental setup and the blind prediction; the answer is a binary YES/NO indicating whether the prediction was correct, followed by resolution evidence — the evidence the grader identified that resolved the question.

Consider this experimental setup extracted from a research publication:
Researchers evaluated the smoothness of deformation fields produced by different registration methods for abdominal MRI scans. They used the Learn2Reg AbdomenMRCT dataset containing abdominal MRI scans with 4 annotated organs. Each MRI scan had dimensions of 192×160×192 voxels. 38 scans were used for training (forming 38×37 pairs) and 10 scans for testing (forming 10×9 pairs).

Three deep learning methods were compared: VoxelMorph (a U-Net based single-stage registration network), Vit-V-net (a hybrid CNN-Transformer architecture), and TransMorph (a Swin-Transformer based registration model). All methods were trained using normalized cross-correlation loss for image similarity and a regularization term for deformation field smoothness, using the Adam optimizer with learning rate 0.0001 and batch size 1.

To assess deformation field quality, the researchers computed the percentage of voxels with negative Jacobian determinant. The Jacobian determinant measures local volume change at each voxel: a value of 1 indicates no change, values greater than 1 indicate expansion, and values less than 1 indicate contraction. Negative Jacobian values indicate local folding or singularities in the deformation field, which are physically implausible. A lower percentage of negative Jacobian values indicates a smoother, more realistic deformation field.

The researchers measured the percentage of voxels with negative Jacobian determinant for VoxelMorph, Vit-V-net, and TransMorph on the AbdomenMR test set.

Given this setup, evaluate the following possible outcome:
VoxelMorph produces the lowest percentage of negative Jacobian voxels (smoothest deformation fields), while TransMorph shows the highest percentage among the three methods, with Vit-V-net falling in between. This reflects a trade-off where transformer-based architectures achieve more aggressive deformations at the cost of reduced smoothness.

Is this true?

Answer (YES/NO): NO